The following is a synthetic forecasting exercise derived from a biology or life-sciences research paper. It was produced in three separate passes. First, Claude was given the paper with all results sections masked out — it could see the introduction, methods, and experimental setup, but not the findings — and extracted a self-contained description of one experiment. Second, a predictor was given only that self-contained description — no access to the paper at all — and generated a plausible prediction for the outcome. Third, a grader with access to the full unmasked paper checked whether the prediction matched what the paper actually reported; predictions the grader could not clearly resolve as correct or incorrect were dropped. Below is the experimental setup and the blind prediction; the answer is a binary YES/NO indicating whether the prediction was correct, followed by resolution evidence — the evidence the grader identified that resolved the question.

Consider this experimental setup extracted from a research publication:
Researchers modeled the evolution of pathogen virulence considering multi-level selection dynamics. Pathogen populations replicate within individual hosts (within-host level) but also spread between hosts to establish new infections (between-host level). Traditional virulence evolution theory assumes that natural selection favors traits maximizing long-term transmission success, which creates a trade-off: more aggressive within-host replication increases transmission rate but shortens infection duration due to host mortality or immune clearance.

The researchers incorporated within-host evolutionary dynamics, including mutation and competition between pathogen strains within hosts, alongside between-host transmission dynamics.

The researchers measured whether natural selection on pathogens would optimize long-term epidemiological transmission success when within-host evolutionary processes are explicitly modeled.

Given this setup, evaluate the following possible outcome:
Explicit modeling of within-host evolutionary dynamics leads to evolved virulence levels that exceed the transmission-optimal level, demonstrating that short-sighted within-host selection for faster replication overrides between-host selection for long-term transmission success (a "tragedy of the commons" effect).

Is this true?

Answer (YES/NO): NO